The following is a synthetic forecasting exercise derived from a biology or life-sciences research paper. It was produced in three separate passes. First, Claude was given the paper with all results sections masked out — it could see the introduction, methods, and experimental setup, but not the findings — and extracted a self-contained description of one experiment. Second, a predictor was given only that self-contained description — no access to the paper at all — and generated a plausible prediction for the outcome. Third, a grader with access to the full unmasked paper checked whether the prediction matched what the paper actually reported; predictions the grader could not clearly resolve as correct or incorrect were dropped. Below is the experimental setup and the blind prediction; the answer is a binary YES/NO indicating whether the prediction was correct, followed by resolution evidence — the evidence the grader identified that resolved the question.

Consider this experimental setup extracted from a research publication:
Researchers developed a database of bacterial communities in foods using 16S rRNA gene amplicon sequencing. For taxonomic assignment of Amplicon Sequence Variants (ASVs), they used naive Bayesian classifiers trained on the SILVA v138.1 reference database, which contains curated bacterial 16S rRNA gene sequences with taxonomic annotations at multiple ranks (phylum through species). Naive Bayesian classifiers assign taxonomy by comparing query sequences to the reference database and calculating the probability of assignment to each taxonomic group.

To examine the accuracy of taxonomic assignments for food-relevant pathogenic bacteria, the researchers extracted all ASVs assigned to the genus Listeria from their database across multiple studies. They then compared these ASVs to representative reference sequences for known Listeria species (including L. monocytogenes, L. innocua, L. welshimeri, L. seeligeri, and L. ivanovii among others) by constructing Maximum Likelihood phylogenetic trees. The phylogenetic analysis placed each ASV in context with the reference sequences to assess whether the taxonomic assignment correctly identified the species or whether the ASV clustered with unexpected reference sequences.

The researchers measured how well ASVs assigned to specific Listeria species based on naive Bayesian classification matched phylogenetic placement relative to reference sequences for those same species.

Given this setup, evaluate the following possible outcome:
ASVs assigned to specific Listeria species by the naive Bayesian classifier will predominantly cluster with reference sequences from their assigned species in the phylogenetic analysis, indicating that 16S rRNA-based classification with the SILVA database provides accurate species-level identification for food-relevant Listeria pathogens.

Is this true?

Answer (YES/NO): NO